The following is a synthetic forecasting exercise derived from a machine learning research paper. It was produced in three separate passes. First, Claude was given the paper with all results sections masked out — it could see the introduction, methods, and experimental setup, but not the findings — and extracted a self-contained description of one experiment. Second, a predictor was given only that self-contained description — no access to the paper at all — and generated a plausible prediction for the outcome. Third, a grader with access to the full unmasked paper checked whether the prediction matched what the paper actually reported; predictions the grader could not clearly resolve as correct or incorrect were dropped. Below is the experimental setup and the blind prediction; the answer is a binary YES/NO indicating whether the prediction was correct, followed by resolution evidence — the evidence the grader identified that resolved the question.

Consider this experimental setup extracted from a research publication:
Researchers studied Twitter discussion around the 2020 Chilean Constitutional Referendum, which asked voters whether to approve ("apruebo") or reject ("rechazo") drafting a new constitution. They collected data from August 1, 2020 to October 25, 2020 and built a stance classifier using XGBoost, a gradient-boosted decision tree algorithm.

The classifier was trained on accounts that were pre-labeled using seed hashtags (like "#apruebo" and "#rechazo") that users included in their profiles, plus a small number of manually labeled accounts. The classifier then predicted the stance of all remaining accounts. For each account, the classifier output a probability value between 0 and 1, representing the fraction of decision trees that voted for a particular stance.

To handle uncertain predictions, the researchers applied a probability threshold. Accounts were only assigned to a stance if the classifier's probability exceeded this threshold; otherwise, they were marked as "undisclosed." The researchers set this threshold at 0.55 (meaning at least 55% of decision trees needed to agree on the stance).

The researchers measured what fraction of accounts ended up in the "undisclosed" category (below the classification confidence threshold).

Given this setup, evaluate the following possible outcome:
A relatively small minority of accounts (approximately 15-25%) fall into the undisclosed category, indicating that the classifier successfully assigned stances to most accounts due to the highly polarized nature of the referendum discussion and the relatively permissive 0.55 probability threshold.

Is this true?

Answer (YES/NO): NO